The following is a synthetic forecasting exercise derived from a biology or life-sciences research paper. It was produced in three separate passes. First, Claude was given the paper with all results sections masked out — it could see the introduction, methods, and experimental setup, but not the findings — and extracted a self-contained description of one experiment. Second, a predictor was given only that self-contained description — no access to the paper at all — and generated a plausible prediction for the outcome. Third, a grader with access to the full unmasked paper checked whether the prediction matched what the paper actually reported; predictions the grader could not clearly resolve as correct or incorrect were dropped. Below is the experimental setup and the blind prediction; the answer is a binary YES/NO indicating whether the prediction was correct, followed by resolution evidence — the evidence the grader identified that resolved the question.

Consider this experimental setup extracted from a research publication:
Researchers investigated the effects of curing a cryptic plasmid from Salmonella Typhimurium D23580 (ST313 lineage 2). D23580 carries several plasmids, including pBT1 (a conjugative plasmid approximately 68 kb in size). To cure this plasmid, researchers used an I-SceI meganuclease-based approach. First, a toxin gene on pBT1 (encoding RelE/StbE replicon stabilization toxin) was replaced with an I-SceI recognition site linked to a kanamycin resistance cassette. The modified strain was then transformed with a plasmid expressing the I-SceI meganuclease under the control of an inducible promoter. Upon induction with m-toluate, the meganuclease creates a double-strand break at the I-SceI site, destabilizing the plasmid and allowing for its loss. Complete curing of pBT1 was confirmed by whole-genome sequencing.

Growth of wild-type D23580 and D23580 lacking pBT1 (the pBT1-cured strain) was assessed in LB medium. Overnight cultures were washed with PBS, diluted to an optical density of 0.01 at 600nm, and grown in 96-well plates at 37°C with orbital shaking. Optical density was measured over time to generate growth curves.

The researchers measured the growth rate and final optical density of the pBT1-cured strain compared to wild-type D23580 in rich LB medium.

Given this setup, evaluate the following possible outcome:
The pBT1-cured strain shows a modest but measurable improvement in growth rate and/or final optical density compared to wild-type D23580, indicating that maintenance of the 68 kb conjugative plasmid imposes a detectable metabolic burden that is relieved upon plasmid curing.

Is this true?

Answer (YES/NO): NO